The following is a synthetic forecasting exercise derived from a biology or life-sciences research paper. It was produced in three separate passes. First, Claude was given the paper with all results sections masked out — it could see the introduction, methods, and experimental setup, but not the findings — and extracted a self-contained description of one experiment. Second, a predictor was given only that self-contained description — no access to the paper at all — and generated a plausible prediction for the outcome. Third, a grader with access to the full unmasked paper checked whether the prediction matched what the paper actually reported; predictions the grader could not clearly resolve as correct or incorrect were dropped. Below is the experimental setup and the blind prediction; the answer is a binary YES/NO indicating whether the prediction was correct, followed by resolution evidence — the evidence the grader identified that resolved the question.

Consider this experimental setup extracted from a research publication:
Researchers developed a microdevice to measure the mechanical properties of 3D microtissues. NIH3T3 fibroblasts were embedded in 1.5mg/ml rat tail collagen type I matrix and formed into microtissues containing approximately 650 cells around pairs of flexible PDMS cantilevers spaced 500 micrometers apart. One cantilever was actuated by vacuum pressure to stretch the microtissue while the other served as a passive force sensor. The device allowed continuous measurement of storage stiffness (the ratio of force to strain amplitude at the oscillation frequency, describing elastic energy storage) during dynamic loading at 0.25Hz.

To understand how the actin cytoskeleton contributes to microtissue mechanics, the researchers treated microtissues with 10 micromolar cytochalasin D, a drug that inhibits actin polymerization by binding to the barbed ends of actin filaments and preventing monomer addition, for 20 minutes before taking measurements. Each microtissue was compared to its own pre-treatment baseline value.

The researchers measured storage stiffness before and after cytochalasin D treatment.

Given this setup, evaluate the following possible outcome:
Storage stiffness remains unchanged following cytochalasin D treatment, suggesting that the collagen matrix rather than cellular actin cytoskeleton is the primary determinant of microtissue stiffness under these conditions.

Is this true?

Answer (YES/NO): NO